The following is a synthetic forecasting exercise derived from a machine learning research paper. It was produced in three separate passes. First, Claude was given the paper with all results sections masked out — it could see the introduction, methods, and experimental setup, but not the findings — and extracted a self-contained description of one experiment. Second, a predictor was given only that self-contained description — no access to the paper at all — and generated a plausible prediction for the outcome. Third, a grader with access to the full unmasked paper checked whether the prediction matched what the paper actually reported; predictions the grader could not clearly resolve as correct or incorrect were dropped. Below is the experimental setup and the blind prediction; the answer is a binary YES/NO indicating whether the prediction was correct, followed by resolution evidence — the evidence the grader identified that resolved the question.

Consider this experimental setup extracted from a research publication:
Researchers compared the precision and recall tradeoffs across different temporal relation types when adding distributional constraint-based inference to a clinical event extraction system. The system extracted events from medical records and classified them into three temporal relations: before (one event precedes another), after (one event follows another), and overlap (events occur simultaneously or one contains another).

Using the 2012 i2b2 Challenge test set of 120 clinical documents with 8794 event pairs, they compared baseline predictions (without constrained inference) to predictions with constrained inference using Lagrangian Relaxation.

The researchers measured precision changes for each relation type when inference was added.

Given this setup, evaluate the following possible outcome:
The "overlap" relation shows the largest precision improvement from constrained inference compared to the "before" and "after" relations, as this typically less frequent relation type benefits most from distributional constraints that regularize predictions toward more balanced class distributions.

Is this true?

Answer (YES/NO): NO